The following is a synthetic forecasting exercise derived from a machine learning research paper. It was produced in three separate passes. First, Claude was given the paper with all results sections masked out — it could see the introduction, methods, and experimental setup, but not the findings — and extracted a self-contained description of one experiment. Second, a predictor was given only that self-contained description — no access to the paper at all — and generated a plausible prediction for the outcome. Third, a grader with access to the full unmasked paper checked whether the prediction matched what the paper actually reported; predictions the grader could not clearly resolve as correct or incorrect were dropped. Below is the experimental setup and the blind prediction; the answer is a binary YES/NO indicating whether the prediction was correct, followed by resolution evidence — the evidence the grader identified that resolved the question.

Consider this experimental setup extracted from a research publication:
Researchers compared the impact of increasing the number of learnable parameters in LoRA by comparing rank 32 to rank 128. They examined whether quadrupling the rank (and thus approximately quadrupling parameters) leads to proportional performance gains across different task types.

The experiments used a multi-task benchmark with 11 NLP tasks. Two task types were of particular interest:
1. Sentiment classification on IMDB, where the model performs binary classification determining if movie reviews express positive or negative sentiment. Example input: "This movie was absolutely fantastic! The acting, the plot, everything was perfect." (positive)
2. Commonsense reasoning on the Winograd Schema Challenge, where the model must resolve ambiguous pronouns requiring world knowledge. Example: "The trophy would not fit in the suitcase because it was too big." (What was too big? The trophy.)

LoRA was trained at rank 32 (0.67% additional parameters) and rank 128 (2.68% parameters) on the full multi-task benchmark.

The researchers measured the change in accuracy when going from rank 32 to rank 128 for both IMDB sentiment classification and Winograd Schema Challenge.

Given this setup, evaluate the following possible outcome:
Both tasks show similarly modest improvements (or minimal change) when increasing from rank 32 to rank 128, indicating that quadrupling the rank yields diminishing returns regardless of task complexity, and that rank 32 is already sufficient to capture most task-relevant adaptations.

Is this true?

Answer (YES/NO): NO